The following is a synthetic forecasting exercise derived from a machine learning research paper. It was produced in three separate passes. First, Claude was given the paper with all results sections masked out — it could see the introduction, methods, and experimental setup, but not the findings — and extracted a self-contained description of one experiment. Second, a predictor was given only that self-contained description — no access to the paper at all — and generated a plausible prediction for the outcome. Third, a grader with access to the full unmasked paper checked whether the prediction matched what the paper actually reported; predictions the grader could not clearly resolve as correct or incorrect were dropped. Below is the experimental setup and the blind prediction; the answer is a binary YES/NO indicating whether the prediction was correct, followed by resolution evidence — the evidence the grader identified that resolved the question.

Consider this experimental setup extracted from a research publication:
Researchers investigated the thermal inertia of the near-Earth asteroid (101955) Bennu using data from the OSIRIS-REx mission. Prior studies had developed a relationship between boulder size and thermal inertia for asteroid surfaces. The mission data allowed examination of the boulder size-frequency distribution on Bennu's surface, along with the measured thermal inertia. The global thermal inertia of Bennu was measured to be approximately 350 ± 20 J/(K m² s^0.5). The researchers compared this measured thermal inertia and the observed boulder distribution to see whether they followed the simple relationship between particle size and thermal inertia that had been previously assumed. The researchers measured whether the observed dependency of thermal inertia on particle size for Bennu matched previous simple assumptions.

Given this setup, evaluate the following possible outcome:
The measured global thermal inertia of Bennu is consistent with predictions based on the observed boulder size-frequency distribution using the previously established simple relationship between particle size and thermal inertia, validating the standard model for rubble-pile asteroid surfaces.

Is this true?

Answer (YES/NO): NO